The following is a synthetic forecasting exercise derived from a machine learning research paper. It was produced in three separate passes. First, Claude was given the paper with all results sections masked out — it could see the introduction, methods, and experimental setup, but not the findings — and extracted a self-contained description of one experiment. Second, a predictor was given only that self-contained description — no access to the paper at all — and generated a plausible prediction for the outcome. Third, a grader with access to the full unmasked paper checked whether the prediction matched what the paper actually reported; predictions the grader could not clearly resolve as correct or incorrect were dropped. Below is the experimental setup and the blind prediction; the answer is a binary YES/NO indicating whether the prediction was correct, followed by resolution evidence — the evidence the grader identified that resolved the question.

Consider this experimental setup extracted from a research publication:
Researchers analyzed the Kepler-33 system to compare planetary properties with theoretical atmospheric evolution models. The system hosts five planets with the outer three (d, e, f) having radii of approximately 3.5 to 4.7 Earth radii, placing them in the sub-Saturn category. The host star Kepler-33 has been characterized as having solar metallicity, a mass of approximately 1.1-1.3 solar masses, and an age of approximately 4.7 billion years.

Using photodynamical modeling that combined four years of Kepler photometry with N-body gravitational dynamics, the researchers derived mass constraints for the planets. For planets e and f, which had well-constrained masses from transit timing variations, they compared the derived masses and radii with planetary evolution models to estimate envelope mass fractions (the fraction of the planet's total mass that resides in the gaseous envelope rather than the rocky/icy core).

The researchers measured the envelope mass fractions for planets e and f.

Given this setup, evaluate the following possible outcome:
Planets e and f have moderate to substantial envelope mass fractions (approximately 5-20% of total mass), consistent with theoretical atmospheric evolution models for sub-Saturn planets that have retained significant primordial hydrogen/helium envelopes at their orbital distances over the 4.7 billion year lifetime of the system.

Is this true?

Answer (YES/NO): YES